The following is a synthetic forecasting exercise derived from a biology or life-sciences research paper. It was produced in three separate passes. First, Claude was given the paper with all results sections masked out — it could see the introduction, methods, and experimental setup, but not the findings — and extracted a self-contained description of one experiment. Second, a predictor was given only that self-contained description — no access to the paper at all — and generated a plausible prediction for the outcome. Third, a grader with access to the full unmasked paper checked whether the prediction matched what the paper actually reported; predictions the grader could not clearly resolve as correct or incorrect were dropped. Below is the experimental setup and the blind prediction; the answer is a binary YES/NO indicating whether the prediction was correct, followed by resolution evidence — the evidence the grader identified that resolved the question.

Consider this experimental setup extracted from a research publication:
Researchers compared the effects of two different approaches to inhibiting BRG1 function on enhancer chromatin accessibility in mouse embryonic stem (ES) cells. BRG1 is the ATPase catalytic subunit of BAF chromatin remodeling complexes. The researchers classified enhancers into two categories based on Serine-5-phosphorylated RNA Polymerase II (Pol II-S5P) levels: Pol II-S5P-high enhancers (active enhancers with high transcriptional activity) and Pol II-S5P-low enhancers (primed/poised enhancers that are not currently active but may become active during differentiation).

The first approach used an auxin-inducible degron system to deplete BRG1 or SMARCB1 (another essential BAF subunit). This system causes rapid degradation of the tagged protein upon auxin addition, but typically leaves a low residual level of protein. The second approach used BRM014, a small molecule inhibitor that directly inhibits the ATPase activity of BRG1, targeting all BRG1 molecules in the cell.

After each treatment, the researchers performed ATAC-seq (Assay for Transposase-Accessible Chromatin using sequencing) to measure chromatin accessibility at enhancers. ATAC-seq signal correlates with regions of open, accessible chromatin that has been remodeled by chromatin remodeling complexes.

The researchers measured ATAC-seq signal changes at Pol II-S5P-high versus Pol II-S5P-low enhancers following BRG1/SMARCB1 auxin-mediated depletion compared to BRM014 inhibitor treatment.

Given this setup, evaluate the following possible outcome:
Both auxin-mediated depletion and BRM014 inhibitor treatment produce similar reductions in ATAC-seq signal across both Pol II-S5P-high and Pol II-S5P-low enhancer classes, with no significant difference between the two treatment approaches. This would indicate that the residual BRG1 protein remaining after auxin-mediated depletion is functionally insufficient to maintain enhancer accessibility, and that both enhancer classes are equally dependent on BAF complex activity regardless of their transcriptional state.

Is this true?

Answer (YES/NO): NO